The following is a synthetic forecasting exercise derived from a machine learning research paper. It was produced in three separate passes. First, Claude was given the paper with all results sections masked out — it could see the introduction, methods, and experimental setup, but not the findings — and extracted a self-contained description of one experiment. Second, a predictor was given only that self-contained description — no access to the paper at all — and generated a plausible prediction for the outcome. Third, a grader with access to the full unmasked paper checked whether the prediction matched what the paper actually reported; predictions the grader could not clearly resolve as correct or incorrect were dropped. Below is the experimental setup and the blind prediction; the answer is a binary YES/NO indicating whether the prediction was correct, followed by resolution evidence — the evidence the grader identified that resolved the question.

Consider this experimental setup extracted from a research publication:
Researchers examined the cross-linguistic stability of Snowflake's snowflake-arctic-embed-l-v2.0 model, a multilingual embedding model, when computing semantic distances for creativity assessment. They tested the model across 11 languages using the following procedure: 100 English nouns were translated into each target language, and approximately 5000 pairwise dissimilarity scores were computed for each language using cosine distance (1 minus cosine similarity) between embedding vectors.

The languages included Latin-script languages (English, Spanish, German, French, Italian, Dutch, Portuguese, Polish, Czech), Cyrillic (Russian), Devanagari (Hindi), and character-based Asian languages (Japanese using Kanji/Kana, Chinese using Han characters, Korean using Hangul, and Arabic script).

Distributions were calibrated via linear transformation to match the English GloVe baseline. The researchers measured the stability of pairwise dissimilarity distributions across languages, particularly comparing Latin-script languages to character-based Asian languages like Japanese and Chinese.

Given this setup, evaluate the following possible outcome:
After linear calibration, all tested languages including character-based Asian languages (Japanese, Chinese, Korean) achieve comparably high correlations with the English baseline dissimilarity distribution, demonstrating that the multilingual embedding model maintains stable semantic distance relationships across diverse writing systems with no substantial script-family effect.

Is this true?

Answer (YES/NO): NO